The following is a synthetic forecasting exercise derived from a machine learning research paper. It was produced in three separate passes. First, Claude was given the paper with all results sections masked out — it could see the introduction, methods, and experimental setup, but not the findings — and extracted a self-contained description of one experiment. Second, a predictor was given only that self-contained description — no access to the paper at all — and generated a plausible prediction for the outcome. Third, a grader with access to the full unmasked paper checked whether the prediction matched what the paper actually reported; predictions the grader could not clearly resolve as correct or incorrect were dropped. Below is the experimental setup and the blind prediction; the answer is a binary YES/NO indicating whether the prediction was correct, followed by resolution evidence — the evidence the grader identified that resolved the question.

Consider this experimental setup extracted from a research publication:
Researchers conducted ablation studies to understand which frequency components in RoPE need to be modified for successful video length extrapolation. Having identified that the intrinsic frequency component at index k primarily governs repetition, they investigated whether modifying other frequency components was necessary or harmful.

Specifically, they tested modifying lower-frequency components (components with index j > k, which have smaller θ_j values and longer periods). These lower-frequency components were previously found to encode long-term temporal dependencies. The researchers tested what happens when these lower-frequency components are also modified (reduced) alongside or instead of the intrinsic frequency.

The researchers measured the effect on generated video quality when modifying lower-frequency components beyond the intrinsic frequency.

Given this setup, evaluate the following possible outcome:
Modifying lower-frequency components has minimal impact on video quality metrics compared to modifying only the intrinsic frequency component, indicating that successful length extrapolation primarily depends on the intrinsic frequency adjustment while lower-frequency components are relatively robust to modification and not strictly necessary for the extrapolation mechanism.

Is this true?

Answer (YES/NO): YES